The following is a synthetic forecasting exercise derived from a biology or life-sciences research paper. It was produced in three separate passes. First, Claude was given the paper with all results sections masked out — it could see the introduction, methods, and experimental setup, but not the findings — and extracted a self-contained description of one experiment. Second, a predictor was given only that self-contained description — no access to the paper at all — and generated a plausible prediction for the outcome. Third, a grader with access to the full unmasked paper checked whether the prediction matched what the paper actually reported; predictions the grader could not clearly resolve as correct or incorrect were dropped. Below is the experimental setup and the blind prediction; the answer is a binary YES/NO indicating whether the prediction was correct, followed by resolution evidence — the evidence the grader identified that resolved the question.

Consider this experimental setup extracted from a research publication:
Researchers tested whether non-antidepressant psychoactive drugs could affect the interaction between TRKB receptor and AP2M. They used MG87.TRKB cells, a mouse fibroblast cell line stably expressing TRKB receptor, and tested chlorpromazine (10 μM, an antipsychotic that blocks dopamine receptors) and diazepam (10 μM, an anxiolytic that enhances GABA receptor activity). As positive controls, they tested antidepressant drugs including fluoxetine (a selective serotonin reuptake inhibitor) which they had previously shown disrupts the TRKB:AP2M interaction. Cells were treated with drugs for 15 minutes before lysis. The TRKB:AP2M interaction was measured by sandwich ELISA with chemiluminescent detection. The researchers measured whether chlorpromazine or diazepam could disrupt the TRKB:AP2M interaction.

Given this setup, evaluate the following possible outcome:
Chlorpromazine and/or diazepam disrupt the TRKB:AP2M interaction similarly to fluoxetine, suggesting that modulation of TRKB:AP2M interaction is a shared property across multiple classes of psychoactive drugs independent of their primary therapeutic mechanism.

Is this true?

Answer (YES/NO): NO